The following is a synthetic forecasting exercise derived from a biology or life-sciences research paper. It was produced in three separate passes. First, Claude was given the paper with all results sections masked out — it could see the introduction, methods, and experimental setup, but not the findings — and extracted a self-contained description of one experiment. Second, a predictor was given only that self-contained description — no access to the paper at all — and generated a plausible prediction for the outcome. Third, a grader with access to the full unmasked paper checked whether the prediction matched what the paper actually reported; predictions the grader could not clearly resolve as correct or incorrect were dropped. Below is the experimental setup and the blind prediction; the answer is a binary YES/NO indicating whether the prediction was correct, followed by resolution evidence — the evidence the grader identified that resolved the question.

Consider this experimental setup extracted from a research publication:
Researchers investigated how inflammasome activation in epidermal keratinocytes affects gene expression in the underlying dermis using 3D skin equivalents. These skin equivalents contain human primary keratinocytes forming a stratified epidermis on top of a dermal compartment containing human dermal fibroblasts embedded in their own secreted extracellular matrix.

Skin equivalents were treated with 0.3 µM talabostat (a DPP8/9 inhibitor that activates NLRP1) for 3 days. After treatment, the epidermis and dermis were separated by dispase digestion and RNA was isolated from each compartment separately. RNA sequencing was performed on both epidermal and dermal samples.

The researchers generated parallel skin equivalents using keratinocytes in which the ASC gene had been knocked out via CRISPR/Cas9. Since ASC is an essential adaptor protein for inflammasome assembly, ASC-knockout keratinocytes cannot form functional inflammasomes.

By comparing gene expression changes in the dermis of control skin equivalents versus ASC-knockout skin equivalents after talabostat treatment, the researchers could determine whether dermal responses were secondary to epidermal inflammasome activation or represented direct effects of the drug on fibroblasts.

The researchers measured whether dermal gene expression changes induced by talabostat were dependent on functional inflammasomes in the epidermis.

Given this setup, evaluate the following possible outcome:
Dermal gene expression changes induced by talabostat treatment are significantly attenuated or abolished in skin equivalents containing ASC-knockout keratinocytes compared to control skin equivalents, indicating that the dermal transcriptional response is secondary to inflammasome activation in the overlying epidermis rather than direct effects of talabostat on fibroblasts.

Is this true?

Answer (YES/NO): YES